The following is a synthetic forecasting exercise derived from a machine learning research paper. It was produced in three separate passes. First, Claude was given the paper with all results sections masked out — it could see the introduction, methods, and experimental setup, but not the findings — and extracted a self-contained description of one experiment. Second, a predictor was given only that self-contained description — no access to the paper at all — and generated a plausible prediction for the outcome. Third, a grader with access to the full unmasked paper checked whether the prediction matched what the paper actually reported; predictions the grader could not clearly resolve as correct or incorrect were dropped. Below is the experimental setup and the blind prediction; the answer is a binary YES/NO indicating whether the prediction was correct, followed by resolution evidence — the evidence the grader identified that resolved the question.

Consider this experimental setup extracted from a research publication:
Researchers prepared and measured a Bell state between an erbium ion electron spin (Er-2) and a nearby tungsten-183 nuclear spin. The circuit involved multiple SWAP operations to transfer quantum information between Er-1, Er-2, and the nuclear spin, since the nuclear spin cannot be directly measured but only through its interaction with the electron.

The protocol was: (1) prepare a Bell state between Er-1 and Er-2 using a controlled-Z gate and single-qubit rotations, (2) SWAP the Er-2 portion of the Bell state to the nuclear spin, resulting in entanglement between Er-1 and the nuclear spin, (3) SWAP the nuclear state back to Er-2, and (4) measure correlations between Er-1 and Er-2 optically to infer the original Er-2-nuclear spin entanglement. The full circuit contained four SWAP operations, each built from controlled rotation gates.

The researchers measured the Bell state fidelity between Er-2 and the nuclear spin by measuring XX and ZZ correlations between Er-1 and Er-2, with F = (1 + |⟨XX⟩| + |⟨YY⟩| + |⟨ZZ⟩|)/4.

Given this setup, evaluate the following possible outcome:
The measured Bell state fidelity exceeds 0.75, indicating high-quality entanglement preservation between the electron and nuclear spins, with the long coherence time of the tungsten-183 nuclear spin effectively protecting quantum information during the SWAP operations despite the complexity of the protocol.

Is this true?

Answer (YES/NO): NO